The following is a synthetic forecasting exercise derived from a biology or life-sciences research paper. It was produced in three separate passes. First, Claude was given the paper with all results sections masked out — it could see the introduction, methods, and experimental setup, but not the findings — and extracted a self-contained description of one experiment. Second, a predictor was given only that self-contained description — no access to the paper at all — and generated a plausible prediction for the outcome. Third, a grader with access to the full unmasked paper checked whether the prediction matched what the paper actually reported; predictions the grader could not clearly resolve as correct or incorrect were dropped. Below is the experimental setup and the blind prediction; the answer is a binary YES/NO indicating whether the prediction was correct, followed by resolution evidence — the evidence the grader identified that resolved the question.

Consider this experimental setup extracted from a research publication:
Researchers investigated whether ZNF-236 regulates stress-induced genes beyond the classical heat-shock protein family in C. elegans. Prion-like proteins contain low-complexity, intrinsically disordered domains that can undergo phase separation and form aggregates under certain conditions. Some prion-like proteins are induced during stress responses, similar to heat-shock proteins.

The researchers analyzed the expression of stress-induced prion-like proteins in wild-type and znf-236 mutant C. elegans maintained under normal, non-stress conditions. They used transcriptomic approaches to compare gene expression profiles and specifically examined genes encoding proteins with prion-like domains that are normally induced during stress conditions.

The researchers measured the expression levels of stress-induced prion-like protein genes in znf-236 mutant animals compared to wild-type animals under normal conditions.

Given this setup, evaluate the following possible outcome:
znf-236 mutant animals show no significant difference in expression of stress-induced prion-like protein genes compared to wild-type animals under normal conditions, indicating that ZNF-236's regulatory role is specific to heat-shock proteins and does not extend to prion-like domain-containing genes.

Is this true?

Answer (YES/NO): NO